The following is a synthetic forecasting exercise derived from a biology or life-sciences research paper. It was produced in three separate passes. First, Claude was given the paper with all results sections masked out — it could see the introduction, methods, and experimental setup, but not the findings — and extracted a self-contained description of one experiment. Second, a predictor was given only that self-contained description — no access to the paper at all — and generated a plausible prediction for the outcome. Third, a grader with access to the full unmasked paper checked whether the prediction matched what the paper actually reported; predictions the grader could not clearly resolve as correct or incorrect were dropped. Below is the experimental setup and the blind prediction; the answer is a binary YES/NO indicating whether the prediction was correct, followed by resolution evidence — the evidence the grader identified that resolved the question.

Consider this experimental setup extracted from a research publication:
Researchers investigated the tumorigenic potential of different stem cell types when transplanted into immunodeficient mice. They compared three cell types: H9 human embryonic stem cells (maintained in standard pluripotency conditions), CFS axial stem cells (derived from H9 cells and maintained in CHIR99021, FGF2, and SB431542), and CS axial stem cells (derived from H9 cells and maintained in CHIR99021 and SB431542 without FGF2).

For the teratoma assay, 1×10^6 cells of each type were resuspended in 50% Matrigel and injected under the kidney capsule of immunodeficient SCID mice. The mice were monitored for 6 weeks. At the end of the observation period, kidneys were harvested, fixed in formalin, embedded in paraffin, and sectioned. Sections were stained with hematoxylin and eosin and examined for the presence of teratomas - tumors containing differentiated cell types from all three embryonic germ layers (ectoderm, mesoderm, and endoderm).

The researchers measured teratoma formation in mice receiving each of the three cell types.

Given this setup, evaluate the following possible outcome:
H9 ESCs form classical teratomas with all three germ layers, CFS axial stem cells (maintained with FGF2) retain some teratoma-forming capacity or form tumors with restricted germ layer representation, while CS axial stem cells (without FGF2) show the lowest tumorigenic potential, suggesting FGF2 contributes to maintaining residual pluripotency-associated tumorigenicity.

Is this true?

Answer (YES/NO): NO